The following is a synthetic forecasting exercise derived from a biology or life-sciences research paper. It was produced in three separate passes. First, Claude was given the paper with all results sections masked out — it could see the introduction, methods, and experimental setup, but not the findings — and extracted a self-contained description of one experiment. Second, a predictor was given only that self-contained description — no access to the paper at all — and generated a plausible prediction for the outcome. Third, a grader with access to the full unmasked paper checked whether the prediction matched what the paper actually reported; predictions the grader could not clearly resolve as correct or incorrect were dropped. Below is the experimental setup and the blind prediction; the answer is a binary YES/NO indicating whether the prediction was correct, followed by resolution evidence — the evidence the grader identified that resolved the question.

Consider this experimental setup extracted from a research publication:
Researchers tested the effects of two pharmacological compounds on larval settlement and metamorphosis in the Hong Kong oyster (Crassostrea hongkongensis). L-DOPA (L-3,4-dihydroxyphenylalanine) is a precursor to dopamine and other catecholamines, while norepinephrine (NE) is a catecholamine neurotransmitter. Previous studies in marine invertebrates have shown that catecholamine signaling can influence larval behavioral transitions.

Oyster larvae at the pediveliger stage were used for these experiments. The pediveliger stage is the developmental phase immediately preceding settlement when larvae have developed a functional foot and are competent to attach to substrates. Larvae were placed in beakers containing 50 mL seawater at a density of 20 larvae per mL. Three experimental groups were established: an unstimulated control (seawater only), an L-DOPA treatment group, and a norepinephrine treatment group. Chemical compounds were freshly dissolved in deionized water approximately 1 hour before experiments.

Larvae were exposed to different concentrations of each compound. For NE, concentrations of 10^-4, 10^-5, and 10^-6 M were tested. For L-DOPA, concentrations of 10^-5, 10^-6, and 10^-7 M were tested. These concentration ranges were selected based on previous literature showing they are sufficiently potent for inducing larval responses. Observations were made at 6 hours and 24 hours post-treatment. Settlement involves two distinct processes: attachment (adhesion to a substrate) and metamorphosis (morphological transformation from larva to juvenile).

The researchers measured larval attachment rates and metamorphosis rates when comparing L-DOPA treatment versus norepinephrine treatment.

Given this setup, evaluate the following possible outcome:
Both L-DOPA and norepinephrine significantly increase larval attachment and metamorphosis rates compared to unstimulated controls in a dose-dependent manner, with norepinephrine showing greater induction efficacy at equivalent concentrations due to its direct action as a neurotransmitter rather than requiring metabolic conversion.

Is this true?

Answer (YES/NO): NO